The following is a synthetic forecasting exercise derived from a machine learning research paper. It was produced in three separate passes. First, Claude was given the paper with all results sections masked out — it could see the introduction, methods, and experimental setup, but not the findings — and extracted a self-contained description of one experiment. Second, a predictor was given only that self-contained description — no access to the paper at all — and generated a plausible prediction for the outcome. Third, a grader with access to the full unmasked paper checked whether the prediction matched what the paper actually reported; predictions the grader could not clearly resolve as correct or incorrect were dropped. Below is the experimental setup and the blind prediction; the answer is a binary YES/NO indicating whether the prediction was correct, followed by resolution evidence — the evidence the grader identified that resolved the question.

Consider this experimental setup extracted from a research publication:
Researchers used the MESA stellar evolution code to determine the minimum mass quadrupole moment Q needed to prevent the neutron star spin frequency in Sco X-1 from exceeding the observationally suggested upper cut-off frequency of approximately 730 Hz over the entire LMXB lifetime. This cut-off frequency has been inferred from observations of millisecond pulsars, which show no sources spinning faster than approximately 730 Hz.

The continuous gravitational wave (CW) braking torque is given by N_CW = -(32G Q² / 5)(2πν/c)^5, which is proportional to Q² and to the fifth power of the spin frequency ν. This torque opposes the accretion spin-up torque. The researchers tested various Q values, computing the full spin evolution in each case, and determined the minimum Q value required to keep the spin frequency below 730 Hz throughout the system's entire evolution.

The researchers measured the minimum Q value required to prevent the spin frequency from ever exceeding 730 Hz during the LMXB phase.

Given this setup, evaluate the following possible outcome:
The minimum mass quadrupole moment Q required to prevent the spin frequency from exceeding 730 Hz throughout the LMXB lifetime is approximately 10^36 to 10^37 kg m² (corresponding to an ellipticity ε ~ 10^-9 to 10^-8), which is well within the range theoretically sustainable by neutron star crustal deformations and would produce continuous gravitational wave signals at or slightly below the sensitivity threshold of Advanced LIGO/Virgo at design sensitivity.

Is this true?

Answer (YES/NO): NO